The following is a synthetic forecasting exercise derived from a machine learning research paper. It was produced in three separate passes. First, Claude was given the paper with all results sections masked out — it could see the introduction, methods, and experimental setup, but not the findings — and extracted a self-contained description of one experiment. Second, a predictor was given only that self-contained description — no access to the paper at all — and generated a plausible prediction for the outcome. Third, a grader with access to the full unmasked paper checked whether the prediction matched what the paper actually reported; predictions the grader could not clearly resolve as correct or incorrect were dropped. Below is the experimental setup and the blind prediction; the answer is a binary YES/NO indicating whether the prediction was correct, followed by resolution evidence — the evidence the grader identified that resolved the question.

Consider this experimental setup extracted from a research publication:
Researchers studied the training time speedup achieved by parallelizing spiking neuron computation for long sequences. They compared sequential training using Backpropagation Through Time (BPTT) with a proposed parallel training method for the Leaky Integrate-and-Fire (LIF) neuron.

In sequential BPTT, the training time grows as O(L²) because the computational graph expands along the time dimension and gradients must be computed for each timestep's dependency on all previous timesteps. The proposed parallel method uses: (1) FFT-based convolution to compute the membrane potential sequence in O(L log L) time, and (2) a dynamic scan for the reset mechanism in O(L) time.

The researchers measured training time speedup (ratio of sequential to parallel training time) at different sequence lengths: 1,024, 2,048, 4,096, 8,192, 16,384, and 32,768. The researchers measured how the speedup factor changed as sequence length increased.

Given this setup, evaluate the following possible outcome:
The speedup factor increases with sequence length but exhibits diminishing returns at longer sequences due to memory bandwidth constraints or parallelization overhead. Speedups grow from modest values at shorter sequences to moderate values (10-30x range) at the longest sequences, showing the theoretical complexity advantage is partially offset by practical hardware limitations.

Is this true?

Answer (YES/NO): NO